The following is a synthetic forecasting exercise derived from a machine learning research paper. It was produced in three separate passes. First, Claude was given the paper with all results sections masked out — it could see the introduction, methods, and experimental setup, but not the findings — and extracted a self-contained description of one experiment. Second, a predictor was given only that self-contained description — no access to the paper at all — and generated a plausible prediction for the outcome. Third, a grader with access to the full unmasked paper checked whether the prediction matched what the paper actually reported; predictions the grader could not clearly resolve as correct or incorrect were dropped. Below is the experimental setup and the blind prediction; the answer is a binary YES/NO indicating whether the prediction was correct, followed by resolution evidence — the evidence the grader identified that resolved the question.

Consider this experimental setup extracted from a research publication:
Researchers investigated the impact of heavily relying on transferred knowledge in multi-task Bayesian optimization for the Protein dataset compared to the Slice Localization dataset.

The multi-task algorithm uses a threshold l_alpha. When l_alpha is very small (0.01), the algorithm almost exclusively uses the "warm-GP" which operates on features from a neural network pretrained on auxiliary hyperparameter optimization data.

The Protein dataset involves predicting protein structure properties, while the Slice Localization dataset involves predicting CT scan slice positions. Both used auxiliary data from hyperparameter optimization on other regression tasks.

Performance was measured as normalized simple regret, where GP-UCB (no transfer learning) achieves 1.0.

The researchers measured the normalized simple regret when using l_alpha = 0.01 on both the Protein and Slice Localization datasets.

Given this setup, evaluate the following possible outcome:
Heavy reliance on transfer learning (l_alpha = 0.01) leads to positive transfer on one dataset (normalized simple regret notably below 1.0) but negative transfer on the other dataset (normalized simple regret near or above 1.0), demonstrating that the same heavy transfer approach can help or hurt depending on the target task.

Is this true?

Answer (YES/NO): NO